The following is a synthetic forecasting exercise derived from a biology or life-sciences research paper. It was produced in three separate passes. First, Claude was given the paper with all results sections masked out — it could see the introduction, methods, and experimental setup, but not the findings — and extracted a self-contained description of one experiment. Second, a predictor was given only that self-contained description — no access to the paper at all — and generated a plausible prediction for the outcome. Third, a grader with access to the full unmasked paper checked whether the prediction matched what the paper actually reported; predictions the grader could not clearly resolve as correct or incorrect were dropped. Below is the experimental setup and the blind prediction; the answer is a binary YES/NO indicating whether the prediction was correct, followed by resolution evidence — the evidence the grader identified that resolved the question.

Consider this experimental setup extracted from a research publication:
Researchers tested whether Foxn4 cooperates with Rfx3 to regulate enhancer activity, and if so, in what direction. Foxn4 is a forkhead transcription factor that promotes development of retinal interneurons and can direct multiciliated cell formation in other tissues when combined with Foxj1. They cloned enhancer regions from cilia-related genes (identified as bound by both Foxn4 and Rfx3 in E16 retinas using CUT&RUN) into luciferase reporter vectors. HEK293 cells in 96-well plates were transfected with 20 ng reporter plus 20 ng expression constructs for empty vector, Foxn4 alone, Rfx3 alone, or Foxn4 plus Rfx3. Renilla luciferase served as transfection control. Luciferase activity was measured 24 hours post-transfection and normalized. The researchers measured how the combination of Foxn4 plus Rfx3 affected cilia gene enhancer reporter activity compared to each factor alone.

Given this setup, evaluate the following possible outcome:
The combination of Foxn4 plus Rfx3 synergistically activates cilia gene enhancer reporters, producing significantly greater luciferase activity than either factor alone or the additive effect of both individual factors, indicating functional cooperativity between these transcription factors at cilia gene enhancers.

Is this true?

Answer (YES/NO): YES